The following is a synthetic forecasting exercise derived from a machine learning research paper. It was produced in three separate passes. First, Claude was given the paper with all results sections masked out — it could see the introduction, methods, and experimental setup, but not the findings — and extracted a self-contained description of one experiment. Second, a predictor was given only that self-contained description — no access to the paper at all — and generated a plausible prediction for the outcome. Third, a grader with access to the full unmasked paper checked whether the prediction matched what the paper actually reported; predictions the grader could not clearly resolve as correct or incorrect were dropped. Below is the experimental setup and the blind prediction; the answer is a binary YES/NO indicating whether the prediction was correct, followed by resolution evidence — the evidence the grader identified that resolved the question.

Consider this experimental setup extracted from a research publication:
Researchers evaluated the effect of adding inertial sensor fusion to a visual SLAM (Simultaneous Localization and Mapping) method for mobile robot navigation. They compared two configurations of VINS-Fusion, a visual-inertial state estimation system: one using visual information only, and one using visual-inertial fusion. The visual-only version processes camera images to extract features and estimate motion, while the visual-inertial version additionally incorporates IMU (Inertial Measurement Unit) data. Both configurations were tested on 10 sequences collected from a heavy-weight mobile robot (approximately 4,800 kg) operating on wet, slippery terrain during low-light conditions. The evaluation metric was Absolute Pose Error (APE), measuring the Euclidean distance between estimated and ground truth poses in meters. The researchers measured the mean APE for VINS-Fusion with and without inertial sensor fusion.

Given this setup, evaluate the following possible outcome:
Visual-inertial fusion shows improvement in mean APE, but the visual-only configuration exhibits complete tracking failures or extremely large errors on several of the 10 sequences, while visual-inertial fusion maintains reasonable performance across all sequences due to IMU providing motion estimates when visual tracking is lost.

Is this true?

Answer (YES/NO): NO